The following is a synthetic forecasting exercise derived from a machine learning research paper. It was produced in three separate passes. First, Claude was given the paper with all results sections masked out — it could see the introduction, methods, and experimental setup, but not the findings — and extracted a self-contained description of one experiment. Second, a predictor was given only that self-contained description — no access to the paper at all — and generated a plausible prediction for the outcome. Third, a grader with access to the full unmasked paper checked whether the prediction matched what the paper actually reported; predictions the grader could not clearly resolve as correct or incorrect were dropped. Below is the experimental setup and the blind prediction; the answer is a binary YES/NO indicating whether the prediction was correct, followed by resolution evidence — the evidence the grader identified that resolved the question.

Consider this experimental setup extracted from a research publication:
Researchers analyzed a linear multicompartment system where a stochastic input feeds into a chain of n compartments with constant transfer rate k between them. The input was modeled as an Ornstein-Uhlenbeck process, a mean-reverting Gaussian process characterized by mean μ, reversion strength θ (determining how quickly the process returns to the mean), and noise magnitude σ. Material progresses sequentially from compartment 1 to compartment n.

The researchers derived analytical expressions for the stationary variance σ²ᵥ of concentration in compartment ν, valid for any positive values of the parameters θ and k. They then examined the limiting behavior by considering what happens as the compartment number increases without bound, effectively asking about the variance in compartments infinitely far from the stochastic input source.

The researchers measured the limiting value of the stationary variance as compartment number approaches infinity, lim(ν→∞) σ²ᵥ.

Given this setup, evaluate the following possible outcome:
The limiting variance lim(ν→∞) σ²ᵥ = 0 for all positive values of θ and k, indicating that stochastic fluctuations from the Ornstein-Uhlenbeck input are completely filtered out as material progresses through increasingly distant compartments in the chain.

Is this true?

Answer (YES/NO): YES